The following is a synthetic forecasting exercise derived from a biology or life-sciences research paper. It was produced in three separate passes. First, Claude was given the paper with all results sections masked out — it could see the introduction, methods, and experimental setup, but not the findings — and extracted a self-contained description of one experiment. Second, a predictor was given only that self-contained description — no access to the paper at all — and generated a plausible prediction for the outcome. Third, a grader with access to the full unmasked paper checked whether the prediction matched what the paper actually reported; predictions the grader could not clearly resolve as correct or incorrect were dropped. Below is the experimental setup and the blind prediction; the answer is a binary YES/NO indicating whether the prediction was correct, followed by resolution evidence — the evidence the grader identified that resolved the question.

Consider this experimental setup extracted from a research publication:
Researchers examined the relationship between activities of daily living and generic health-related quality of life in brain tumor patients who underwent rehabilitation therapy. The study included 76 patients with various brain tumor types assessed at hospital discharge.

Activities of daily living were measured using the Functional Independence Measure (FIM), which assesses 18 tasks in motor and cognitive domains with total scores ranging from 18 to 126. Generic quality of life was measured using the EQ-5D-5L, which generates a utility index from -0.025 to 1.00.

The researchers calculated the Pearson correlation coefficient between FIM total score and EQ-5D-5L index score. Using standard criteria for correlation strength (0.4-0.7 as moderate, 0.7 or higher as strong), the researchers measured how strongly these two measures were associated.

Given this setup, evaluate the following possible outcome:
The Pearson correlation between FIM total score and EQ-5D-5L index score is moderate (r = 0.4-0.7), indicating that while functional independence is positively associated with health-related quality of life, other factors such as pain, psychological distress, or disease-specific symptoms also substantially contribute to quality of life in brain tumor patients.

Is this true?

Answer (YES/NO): YES